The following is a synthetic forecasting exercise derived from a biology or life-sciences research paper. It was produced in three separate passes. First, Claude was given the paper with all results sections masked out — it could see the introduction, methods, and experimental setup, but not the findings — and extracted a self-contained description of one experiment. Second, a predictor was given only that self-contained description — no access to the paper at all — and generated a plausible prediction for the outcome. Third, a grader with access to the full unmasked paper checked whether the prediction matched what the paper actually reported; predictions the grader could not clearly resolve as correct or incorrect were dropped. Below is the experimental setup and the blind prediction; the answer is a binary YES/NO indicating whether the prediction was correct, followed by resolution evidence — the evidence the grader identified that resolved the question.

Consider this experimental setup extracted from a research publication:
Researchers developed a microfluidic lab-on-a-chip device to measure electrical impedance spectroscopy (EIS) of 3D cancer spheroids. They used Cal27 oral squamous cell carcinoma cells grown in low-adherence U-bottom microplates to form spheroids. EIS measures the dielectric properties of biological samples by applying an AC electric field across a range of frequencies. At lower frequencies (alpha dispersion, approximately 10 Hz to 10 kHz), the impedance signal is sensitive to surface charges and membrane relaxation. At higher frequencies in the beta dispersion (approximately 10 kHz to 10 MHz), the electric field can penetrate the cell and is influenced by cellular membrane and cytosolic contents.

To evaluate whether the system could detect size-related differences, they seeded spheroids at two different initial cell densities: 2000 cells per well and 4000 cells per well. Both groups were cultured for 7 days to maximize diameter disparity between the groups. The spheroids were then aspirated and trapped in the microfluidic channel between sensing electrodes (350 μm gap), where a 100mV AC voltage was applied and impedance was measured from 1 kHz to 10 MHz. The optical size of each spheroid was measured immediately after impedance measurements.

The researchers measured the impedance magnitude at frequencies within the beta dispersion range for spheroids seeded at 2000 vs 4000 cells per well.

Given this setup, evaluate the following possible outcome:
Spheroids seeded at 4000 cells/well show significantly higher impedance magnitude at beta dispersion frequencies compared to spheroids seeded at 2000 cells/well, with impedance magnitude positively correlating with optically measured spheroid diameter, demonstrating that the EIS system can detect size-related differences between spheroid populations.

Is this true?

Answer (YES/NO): YES